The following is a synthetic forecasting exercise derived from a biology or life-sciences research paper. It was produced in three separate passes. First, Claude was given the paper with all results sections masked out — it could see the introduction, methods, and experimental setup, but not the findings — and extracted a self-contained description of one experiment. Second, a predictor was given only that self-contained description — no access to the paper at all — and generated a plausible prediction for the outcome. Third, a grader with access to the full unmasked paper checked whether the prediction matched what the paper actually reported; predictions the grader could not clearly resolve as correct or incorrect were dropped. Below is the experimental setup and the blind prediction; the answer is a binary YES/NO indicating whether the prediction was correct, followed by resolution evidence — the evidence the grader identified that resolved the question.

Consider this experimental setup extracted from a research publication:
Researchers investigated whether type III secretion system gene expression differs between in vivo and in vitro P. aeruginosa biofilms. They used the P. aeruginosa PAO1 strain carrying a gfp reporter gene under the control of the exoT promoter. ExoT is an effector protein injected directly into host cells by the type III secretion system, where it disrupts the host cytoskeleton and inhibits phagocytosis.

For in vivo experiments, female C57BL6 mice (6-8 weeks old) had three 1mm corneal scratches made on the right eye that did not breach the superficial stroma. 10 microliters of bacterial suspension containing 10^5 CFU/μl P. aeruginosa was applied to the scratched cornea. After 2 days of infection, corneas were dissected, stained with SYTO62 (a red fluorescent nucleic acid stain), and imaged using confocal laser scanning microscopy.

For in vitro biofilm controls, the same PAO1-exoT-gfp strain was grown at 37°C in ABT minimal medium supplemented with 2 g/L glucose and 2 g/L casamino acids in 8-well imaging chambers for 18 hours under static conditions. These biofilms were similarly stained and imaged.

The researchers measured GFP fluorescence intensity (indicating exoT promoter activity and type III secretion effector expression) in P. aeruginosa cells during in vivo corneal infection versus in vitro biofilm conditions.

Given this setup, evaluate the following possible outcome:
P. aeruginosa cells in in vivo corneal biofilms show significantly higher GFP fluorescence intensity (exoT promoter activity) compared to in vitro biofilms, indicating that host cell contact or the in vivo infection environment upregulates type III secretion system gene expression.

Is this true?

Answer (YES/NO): YES